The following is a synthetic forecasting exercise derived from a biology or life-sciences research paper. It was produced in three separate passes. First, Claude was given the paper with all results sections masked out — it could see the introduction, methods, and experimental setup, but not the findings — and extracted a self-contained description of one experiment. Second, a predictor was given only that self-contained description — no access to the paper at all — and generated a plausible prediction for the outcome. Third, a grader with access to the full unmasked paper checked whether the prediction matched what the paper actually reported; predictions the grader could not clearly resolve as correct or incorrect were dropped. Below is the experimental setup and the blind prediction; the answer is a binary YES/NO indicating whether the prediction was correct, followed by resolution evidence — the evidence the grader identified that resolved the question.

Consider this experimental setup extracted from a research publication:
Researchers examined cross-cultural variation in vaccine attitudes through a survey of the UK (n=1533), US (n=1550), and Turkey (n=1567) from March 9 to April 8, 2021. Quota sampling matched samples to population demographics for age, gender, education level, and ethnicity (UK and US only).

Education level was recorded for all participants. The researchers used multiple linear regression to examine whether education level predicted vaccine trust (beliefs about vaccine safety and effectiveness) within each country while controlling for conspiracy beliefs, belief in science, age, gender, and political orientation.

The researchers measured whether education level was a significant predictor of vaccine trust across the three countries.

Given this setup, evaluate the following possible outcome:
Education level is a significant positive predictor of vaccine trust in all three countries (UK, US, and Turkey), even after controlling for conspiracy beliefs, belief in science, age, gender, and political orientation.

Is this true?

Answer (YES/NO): NO